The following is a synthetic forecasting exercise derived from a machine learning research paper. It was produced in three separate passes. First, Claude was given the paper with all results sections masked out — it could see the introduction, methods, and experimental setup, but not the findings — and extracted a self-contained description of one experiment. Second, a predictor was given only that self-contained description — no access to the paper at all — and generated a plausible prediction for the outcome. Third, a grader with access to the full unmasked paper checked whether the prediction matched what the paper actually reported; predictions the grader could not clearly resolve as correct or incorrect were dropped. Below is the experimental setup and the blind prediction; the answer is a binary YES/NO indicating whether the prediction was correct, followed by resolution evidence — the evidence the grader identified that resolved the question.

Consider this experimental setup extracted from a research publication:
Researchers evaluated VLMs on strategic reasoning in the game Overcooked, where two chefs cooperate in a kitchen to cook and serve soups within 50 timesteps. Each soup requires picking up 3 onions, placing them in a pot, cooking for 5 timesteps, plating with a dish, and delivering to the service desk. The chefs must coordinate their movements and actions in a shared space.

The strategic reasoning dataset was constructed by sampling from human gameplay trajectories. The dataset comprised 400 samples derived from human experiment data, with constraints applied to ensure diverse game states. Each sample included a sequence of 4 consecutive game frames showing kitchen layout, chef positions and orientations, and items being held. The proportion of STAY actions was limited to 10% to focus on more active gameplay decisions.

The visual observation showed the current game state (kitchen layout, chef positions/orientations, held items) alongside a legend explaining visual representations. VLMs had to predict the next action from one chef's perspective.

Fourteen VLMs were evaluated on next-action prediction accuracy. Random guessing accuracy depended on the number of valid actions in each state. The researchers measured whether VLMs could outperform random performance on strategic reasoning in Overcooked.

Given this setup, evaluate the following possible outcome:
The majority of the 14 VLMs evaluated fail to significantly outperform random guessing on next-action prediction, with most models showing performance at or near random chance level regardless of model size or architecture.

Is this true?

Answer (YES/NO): NO